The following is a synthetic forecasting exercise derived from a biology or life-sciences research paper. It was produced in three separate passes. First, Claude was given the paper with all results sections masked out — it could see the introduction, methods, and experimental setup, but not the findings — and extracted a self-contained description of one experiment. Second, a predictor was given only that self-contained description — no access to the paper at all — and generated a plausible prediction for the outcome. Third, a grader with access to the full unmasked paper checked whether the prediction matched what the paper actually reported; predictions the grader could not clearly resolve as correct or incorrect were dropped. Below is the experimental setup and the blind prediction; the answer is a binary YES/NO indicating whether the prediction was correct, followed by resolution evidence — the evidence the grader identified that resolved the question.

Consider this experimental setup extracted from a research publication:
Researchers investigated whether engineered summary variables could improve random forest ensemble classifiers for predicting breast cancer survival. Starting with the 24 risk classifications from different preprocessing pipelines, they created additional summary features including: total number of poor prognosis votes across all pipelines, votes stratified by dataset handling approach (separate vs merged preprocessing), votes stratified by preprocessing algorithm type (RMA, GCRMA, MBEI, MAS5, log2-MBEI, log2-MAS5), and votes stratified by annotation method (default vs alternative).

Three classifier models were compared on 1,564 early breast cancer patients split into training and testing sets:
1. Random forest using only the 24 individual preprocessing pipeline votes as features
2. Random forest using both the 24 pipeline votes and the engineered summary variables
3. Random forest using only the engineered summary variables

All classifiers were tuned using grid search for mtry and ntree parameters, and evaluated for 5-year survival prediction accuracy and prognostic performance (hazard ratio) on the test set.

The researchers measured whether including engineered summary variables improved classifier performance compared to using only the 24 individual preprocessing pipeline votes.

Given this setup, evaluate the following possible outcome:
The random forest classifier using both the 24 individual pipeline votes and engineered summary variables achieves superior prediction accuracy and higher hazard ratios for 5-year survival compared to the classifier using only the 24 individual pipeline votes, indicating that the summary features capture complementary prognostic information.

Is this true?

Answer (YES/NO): NO